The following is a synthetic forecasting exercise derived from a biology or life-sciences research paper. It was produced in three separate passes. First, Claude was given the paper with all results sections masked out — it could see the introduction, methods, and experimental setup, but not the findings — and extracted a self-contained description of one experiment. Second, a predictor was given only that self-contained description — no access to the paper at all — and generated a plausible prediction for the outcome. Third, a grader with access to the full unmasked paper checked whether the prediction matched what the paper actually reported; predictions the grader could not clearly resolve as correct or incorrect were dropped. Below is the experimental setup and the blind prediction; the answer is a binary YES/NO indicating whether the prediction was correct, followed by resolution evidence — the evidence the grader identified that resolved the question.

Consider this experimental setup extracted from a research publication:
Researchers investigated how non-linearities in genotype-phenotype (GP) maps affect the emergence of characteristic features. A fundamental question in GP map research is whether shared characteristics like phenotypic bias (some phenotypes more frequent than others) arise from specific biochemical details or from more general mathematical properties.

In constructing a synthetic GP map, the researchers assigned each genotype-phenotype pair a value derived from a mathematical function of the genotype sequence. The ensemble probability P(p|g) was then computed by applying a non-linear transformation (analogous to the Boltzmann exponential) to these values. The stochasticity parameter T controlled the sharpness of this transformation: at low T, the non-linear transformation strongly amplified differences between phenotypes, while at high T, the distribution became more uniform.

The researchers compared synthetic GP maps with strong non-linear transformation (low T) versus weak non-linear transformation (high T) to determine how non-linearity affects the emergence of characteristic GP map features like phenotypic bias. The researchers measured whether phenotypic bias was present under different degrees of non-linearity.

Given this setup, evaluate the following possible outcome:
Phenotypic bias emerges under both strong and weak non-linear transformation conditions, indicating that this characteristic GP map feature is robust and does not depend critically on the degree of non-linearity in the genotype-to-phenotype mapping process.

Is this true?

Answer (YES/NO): NO